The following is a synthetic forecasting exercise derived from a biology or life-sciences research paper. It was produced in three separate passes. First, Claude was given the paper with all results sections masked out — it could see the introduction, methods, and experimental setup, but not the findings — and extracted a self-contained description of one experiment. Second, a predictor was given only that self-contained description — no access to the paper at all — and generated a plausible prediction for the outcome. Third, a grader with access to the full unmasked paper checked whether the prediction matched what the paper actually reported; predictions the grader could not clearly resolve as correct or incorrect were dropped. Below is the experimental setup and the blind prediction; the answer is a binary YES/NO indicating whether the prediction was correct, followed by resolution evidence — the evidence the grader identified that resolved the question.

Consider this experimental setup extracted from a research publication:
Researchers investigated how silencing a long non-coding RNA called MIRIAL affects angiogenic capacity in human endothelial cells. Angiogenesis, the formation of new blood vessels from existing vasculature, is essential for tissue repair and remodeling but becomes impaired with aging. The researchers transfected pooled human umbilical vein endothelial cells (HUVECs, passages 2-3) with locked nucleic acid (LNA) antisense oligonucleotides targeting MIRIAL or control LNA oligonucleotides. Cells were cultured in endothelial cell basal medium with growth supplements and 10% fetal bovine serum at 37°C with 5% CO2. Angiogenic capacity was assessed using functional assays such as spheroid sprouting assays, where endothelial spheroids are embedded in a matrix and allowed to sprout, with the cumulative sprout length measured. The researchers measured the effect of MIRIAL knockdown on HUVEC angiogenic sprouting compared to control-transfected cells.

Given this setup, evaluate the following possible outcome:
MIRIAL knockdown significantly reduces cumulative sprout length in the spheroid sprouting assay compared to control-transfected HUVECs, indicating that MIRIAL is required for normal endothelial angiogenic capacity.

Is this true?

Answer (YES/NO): YES